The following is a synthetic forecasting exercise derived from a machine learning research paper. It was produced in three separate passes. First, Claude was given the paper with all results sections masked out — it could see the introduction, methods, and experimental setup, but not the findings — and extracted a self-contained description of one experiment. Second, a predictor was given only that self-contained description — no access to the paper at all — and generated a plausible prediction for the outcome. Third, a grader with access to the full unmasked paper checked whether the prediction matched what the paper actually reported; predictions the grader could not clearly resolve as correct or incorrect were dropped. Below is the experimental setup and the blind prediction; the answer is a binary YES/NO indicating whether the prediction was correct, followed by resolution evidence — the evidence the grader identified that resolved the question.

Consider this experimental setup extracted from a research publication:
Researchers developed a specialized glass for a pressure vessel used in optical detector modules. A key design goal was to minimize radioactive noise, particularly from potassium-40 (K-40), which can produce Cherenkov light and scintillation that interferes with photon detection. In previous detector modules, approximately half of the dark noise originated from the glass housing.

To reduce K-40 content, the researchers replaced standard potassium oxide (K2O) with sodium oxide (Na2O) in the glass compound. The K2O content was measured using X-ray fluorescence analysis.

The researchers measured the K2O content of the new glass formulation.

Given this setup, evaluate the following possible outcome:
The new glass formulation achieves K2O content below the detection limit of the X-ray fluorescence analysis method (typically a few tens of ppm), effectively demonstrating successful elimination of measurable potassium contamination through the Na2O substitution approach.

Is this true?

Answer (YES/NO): NO